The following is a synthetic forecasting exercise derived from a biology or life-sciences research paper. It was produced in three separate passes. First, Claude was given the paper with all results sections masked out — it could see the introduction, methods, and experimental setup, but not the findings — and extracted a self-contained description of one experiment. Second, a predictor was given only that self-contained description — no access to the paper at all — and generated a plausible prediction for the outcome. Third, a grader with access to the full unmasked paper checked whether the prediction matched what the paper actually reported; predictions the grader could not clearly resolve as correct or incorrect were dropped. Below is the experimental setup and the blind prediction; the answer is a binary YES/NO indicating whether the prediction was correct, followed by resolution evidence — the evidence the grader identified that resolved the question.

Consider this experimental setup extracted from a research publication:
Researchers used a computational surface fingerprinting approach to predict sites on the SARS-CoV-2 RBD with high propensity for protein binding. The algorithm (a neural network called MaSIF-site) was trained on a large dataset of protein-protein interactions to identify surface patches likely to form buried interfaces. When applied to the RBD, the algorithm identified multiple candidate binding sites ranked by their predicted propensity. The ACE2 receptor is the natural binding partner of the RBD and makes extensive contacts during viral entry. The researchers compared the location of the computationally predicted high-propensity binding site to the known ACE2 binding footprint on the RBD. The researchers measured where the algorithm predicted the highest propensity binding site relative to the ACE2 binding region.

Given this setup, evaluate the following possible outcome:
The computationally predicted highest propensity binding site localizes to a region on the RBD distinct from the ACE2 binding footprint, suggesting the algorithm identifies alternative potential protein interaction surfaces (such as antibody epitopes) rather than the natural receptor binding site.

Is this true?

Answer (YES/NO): YES